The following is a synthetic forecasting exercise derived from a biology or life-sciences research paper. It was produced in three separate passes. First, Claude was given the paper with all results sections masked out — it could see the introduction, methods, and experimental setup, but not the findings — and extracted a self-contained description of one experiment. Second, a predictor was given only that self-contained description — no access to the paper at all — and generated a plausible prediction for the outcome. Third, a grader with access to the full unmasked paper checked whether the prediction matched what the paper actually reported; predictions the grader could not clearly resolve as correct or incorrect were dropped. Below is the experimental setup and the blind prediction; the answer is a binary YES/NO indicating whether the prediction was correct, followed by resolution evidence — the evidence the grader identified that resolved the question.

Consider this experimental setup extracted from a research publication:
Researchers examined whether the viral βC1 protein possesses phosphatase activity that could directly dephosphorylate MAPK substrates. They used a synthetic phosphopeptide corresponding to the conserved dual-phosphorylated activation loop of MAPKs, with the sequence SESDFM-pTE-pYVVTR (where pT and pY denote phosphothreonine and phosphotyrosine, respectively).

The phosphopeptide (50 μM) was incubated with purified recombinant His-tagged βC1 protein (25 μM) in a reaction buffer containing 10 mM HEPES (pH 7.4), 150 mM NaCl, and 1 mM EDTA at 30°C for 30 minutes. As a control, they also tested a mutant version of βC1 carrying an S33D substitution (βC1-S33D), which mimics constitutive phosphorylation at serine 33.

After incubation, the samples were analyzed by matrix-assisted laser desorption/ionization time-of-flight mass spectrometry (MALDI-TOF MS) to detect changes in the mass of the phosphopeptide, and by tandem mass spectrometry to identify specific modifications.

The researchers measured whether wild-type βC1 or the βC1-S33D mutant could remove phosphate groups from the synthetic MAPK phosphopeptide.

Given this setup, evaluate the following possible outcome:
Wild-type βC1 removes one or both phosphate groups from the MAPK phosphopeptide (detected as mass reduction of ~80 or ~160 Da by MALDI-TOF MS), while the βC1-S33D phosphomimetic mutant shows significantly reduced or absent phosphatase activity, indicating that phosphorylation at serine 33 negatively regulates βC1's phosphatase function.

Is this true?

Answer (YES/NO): YES